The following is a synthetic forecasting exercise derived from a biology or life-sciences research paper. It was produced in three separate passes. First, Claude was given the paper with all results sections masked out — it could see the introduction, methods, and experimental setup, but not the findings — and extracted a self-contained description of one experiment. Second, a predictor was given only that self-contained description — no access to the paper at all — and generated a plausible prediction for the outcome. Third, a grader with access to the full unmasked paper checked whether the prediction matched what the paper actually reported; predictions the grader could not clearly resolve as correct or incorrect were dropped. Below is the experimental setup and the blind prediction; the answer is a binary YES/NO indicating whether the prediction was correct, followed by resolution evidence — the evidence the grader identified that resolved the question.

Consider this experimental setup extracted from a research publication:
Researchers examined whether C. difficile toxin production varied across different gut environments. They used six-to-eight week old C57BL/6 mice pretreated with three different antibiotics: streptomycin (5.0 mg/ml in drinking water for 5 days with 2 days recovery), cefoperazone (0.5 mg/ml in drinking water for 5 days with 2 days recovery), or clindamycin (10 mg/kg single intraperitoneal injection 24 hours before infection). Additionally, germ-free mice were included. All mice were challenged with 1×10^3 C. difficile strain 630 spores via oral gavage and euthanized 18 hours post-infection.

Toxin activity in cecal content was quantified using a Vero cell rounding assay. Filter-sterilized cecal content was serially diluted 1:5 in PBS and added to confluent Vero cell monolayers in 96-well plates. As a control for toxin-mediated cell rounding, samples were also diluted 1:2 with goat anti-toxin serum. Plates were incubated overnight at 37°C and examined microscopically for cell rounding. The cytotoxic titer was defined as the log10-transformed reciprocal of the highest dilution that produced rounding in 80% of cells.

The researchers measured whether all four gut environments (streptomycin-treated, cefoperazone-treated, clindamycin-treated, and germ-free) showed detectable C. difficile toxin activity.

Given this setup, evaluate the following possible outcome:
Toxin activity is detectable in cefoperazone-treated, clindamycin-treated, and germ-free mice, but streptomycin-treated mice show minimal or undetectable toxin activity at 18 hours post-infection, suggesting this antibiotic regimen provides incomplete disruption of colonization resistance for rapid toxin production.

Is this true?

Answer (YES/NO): YES